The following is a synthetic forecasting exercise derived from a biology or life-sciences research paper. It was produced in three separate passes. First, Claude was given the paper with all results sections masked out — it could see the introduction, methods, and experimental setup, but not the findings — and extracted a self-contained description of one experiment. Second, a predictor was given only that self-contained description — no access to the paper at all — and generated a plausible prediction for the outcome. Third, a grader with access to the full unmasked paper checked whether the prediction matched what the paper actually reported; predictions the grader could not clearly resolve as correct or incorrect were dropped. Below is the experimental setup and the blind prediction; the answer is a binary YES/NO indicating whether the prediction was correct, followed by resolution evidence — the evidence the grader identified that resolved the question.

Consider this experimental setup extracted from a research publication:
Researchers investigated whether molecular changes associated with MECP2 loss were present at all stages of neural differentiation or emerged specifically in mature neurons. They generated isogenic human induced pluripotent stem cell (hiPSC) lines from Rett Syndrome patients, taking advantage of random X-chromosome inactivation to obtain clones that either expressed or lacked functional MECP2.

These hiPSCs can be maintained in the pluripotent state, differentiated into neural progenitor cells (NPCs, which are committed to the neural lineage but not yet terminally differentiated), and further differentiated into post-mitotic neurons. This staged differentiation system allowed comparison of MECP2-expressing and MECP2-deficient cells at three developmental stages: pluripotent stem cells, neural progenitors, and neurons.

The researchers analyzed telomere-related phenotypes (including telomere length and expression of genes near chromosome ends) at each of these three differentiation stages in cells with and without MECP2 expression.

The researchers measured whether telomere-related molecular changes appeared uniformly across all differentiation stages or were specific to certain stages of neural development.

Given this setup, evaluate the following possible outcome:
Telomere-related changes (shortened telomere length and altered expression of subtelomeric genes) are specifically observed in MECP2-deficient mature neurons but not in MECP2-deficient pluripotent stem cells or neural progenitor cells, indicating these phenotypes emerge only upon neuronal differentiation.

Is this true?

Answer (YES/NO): NO